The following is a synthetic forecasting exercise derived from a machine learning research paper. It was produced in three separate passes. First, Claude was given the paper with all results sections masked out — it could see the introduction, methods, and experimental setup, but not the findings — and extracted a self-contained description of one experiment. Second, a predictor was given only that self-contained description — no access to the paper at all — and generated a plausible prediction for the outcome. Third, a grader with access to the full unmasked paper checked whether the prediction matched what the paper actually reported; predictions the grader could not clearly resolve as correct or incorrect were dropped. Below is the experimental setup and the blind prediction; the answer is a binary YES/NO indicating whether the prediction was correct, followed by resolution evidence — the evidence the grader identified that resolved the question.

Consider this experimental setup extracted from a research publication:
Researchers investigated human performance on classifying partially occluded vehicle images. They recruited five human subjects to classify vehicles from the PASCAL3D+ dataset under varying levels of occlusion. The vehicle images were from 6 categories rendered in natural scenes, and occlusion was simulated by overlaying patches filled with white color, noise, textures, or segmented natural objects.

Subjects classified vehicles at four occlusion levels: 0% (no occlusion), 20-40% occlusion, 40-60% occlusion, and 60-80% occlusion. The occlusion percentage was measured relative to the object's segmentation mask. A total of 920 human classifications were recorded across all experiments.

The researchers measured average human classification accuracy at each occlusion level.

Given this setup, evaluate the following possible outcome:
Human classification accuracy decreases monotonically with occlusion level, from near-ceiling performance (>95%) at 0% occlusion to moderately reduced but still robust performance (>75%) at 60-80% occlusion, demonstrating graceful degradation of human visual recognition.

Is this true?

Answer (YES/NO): NO